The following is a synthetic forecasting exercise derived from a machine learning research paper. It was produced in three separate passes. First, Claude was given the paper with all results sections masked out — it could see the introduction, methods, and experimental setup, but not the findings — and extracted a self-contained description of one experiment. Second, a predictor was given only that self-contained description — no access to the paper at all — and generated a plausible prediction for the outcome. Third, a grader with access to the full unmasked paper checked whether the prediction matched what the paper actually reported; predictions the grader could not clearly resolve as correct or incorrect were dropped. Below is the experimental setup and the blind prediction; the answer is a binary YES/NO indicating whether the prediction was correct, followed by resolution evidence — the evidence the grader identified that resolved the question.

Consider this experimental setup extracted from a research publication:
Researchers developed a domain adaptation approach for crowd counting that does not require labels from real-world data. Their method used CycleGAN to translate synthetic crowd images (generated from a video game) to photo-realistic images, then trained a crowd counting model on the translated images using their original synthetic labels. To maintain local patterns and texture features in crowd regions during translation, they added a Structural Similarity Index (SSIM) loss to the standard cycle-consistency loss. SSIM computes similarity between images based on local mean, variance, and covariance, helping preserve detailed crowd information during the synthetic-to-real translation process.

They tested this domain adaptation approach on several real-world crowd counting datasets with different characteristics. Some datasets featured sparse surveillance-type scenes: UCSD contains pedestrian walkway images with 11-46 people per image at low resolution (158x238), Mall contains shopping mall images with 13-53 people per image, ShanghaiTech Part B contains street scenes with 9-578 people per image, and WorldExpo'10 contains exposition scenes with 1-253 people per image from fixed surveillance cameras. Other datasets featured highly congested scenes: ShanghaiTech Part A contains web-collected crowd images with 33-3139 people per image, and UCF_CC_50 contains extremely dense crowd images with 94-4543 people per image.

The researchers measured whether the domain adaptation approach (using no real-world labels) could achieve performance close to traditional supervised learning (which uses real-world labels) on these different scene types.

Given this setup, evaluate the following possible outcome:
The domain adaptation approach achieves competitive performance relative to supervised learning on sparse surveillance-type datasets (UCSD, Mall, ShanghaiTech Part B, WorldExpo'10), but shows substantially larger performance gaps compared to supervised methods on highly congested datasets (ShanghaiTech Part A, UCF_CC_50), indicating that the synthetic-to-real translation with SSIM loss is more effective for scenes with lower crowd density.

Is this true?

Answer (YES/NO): YES